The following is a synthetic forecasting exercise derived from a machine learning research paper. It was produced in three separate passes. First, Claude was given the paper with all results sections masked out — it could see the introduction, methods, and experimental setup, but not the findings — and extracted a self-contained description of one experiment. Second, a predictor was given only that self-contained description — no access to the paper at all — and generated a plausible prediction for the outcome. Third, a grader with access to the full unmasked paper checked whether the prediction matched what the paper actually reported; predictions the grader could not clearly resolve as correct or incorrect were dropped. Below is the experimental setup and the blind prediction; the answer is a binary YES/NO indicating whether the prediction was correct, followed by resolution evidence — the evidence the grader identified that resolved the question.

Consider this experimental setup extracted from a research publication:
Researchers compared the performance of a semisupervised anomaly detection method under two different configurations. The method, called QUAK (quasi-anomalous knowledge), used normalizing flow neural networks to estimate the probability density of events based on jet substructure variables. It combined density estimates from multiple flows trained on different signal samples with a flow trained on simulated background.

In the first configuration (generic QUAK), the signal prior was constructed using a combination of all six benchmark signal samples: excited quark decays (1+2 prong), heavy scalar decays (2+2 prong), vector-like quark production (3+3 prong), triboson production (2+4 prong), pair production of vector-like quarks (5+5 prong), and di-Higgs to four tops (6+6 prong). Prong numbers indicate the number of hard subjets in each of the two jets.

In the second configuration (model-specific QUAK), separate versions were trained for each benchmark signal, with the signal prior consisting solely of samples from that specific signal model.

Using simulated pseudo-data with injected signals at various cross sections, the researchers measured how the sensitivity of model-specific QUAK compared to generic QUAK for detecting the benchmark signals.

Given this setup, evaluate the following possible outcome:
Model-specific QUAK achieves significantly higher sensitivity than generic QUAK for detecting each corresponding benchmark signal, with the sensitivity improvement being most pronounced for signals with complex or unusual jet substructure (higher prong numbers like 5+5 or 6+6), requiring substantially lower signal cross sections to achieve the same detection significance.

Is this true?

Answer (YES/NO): NO